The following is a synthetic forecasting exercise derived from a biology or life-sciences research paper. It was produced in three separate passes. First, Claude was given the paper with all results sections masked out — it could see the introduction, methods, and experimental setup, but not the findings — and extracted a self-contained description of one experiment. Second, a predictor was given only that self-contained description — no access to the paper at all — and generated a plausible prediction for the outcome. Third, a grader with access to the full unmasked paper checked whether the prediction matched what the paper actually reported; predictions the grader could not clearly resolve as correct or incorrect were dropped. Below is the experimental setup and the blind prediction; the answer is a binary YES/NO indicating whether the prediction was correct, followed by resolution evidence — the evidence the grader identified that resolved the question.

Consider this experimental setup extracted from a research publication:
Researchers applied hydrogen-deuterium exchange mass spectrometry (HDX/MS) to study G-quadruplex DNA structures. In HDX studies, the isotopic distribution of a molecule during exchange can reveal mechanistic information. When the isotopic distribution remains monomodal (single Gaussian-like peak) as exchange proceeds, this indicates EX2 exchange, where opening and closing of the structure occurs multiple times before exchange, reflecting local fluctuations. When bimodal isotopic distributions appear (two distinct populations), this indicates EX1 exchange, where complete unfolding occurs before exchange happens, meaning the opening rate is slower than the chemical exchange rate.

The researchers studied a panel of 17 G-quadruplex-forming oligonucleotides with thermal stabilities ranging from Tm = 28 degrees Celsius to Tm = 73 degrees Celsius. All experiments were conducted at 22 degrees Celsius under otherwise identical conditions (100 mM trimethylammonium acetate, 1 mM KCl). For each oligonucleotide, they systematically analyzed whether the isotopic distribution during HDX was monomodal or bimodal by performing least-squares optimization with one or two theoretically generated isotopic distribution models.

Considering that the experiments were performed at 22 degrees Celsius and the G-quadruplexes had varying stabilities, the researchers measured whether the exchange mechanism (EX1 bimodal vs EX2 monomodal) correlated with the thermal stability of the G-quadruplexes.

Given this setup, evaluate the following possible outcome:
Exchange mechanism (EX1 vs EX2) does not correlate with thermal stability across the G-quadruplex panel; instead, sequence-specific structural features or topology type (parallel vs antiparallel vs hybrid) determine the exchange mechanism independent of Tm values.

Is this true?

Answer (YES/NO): NO